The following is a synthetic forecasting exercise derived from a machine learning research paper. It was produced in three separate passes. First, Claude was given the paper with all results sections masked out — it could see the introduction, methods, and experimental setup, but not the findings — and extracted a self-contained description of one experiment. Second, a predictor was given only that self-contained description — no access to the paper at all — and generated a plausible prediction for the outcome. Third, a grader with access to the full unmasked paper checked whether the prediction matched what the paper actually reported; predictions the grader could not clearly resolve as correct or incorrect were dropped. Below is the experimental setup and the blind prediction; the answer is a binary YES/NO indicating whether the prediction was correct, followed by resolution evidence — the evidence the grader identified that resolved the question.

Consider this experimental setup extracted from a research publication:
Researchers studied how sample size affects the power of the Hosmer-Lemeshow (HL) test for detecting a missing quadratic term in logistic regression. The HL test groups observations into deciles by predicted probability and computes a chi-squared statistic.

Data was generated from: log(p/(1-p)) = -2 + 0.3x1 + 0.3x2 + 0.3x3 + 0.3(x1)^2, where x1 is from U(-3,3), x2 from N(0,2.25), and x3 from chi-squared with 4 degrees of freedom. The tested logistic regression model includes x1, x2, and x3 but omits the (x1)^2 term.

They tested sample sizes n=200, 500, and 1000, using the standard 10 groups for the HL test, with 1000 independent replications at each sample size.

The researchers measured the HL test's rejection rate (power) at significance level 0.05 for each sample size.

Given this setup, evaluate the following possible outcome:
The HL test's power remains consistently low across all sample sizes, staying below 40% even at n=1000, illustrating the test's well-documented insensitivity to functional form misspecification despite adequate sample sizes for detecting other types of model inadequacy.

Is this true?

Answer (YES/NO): YES